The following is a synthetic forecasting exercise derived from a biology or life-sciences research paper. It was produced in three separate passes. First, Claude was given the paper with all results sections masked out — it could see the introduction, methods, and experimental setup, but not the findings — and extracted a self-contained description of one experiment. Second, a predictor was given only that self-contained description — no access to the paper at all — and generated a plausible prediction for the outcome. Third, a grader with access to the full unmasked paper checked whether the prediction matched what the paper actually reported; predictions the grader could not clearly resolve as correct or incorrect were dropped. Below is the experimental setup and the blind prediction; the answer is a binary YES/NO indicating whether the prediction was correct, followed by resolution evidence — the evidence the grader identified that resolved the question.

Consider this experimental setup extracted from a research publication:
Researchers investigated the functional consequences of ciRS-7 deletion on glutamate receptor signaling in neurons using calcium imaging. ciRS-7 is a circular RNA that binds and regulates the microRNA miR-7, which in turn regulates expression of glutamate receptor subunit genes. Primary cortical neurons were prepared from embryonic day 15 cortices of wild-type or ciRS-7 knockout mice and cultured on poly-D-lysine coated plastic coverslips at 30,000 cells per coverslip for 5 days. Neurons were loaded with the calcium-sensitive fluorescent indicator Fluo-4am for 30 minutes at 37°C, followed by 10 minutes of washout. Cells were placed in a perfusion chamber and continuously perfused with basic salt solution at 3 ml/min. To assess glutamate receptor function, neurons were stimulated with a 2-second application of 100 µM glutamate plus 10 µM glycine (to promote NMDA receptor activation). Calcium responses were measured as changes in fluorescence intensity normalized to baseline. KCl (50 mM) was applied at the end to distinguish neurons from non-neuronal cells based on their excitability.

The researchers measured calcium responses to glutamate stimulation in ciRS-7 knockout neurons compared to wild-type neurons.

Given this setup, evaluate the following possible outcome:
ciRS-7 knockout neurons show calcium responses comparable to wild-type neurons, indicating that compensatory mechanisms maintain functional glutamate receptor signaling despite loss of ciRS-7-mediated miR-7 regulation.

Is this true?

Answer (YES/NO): NO